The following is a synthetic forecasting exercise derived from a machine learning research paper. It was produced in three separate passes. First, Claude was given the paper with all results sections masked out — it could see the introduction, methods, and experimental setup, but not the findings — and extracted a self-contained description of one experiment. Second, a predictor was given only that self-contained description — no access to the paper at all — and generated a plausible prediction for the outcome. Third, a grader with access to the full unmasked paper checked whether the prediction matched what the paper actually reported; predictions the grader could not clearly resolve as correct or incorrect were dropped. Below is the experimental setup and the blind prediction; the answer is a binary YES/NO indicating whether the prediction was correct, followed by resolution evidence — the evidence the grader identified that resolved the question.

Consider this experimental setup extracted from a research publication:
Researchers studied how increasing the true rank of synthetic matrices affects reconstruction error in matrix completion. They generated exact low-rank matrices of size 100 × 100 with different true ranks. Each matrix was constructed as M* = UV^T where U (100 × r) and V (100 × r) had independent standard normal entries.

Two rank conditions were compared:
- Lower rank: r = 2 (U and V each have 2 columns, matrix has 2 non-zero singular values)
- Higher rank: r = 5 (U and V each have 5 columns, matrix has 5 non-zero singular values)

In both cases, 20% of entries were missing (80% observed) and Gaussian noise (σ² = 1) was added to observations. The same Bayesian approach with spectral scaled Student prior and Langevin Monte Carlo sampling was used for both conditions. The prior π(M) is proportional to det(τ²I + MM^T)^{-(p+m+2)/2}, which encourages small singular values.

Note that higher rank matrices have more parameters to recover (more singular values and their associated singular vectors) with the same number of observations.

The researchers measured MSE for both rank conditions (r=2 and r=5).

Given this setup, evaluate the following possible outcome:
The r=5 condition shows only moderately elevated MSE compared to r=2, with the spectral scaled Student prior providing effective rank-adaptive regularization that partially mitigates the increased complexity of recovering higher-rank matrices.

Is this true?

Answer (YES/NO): NO